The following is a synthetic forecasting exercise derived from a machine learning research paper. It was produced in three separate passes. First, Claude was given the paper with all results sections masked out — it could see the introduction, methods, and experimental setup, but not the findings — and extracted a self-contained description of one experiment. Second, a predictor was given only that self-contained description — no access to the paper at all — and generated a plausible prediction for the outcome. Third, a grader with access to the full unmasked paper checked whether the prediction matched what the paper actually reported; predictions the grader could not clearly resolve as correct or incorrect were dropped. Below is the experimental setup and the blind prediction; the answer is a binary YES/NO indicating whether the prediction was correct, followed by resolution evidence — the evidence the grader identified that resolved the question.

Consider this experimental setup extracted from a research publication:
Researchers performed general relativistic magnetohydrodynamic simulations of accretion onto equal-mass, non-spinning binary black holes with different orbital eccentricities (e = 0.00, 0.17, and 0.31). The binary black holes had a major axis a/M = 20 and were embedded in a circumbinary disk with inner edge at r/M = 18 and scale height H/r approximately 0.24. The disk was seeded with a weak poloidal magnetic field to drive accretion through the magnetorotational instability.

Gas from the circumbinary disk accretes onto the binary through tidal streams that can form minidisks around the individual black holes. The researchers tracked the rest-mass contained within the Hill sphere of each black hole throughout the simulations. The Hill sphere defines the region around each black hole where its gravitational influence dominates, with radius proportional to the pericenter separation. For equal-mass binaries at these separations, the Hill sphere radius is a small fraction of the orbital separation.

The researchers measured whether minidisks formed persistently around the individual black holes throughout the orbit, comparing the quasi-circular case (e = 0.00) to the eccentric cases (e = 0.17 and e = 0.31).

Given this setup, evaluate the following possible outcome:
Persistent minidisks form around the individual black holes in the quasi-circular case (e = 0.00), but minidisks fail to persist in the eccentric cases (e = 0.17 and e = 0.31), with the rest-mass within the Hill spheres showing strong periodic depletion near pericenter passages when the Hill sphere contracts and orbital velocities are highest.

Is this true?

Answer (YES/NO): YES